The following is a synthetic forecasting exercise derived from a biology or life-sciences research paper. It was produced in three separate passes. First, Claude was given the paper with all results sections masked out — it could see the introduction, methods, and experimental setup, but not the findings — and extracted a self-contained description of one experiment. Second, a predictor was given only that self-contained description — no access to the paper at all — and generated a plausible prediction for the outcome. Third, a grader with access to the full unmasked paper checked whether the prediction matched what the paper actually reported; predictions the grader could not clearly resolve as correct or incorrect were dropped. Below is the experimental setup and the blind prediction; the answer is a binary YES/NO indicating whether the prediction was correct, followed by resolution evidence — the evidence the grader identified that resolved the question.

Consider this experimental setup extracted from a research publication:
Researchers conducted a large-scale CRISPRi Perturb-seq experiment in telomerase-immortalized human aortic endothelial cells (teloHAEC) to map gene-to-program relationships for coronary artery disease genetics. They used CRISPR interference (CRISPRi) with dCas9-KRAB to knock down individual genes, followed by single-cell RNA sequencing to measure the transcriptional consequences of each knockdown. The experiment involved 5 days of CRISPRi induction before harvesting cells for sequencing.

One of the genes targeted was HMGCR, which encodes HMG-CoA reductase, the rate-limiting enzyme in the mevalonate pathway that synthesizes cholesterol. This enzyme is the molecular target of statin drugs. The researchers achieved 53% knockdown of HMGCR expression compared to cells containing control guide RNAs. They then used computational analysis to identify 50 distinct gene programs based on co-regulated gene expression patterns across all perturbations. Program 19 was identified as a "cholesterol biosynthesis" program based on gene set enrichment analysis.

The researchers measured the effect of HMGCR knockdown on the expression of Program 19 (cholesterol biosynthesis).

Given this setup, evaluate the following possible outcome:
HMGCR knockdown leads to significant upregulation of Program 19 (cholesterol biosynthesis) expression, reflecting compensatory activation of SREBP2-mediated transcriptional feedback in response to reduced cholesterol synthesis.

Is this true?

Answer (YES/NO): YES